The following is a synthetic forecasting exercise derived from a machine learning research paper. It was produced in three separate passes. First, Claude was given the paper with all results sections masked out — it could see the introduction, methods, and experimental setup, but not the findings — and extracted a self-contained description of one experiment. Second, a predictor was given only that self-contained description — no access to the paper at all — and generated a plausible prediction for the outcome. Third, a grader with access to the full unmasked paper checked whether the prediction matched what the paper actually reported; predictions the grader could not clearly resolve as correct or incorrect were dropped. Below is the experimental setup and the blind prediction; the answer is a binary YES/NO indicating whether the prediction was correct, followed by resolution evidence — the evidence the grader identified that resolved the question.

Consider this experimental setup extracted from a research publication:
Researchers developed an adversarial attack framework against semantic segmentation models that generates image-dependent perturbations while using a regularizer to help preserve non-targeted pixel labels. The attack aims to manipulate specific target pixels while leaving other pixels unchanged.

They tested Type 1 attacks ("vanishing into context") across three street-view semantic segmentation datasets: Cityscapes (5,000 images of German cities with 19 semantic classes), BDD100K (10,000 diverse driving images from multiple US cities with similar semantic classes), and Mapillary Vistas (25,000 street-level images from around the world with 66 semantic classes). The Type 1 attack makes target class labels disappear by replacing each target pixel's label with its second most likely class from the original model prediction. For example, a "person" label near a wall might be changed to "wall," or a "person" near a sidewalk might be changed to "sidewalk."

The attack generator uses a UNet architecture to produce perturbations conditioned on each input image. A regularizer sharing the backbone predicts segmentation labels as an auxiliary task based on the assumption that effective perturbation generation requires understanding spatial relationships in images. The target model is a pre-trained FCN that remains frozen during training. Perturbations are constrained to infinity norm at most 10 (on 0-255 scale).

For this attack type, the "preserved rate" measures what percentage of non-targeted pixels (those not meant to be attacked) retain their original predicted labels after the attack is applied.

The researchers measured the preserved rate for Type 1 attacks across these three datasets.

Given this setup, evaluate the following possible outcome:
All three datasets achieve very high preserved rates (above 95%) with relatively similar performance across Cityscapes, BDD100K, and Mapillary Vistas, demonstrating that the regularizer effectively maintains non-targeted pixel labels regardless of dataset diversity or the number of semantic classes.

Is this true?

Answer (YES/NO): NO